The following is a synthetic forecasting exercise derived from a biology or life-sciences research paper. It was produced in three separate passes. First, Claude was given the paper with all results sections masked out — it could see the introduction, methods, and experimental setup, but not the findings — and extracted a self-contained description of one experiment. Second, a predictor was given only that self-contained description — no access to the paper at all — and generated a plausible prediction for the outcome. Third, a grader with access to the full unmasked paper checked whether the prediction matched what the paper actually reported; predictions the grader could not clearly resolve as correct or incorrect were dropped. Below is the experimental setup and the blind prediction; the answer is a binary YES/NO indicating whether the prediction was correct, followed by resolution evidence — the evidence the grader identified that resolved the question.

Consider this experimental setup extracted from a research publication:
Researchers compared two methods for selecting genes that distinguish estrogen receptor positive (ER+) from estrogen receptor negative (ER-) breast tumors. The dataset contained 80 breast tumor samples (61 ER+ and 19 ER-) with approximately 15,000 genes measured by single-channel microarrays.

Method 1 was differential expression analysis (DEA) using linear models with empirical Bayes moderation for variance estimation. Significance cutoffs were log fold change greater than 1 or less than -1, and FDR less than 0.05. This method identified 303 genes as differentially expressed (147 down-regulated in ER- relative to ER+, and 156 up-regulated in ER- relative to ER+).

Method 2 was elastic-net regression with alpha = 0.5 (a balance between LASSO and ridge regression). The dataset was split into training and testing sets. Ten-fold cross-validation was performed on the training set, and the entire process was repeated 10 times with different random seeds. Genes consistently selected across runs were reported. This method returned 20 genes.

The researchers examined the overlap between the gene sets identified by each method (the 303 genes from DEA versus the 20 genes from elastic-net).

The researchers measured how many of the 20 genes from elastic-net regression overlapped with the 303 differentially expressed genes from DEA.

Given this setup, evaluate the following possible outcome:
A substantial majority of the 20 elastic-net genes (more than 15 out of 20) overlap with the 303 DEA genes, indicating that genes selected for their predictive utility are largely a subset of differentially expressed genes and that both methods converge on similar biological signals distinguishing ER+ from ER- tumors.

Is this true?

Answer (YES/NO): NO